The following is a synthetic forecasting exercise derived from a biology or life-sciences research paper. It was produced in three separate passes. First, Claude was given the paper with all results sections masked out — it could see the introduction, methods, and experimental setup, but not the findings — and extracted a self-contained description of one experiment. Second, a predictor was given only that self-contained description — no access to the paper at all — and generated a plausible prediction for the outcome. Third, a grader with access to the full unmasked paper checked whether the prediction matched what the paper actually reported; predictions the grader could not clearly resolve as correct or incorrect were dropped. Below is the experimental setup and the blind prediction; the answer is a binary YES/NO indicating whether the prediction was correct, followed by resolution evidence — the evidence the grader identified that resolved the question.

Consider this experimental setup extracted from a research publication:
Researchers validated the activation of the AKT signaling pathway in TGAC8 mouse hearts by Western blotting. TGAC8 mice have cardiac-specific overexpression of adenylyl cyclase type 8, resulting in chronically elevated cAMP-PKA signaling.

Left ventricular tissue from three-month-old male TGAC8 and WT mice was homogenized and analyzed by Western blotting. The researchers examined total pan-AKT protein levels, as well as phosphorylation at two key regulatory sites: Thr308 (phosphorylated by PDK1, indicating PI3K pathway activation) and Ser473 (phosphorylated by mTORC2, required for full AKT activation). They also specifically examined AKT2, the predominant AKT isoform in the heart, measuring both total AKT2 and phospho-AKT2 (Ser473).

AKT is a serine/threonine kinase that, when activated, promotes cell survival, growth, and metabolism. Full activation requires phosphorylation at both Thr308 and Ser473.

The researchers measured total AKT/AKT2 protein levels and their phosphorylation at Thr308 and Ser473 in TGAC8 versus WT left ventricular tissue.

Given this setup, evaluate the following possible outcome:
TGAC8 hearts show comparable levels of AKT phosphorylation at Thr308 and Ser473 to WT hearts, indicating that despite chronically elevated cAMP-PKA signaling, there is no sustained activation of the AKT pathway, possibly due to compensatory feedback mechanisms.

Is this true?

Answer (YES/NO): NO